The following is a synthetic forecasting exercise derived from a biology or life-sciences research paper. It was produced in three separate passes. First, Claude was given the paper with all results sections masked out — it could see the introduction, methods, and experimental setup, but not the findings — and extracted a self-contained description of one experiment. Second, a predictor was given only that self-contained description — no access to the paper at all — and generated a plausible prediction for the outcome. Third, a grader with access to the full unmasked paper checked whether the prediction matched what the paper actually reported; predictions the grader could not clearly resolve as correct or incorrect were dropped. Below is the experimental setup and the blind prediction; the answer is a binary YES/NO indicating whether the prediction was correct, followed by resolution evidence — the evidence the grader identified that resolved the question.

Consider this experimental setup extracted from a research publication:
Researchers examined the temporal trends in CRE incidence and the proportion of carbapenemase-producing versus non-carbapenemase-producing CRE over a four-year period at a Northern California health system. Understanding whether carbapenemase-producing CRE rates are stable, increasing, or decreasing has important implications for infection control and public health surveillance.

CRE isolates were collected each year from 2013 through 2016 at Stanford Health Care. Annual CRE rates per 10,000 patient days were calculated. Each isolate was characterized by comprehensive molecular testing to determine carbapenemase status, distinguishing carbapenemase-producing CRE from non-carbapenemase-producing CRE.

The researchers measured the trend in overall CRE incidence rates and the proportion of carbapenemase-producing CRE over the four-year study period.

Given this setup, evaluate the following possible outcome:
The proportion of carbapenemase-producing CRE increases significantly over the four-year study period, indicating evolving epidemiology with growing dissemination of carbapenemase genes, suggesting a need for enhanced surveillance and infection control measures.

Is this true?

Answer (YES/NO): NO